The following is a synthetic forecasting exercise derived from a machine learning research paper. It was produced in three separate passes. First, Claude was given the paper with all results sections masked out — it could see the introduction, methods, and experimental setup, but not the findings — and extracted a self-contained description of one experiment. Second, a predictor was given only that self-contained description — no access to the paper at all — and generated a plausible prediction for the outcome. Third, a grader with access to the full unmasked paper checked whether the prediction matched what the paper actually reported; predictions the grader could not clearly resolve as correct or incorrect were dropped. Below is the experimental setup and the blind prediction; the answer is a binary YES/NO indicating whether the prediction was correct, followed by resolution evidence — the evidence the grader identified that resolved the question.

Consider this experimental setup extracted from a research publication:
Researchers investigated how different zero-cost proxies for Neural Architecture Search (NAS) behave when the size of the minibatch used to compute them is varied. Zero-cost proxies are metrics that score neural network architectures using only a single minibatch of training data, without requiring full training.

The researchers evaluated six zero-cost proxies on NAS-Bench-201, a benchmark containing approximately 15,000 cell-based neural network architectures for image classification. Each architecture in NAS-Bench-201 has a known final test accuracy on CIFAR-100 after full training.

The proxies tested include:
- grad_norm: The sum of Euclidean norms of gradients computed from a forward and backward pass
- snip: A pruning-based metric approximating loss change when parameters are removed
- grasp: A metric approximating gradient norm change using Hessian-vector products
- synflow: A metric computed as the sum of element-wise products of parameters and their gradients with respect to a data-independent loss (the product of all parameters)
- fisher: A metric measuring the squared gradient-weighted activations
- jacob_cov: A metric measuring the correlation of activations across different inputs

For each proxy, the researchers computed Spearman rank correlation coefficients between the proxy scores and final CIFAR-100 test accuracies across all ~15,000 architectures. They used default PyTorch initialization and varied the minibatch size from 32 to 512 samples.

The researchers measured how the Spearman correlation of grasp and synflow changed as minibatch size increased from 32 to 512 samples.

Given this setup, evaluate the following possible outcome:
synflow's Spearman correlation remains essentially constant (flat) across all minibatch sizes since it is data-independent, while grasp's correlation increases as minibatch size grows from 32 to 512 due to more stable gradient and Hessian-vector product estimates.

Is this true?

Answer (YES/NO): NO